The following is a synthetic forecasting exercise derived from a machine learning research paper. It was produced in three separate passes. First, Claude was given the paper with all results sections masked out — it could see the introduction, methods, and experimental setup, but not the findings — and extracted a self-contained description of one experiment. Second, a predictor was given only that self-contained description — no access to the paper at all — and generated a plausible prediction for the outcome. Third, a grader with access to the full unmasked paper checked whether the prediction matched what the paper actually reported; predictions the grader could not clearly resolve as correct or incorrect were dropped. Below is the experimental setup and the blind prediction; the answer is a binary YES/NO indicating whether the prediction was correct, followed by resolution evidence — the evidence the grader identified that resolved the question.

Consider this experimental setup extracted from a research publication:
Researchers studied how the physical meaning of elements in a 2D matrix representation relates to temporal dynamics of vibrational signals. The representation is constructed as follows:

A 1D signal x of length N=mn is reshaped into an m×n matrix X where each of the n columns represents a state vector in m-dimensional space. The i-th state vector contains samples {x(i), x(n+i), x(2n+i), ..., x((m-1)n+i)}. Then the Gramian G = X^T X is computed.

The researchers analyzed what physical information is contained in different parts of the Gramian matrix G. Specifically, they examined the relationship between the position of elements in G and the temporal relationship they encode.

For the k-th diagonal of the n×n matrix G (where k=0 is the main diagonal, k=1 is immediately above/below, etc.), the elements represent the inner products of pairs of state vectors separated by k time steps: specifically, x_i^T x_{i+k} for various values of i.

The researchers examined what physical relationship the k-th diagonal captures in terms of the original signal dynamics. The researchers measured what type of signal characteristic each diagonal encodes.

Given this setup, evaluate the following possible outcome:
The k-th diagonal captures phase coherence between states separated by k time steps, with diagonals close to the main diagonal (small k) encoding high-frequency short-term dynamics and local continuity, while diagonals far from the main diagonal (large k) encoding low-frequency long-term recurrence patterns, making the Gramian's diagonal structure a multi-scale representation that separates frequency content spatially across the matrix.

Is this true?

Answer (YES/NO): NO